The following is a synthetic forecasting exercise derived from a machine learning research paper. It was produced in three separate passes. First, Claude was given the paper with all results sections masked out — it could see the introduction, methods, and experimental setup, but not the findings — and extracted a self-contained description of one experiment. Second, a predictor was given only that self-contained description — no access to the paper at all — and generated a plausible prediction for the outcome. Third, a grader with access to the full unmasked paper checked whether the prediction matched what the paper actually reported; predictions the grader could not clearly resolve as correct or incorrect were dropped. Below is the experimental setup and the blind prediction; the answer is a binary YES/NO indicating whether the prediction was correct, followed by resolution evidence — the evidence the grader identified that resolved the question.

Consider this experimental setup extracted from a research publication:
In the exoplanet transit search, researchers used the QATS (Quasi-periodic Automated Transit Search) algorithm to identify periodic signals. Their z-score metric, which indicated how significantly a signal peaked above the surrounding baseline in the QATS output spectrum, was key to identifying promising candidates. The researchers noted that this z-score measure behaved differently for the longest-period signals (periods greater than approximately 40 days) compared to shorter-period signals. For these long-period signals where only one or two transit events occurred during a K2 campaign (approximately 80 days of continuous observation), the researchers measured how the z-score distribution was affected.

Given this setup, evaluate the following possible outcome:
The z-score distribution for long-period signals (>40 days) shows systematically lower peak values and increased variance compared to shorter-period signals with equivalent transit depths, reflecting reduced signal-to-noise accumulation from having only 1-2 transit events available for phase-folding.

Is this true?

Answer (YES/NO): NO